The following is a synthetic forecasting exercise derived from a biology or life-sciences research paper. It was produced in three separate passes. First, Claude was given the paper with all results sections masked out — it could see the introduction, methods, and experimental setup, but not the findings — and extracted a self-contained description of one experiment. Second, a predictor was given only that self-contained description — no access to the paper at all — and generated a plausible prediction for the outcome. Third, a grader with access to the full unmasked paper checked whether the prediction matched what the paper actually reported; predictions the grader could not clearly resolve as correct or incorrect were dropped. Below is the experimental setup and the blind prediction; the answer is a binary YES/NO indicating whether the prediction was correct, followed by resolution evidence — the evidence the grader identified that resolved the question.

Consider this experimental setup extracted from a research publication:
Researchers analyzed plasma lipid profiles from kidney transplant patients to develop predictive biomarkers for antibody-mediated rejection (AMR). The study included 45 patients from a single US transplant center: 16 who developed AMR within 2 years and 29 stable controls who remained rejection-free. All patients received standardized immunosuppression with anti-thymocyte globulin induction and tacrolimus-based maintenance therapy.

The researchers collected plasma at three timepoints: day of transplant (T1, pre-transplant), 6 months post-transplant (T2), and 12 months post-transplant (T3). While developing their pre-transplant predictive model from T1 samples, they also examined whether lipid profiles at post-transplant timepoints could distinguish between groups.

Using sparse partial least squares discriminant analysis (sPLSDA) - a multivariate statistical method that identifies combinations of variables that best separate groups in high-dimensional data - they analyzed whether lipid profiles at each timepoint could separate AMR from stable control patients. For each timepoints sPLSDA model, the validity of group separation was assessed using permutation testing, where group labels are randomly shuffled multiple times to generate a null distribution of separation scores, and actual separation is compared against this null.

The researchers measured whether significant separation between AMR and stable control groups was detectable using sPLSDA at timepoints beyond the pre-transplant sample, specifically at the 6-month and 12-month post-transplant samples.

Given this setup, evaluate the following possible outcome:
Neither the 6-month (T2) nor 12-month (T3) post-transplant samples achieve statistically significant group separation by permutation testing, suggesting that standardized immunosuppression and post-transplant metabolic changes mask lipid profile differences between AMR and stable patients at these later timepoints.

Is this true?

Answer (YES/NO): NO